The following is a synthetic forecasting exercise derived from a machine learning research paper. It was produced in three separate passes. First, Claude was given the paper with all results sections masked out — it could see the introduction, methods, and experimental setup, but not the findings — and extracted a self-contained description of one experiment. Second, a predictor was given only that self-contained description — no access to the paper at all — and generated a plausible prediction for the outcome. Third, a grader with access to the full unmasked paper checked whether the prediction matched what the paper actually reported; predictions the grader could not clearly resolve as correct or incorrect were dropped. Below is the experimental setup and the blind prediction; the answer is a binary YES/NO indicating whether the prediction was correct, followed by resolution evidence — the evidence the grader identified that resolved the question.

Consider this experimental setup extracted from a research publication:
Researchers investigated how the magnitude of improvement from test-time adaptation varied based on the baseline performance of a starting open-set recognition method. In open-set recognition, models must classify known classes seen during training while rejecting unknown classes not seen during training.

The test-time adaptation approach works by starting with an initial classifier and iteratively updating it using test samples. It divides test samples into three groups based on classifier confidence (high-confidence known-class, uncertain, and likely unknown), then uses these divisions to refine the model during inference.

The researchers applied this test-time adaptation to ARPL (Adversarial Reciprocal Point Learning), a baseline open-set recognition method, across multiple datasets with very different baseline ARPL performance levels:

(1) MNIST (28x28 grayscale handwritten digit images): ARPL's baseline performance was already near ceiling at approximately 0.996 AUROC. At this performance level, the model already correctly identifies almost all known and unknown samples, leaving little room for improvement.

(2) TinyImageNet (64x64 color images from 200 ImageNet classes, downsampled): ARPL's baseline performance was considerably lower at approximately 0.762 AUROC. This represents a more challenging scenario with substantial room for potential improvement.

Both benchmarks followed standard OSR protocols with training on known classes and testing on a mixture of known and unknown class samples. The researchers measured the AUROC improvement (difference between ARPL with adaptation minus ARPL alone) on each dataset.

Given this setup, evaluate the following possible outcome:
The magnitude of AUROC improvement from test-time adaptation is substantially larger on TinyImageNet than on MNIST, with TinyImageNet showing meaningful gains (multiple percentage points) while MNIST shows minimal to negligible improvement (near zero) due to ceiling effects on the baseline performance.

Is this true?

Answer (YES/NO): NO